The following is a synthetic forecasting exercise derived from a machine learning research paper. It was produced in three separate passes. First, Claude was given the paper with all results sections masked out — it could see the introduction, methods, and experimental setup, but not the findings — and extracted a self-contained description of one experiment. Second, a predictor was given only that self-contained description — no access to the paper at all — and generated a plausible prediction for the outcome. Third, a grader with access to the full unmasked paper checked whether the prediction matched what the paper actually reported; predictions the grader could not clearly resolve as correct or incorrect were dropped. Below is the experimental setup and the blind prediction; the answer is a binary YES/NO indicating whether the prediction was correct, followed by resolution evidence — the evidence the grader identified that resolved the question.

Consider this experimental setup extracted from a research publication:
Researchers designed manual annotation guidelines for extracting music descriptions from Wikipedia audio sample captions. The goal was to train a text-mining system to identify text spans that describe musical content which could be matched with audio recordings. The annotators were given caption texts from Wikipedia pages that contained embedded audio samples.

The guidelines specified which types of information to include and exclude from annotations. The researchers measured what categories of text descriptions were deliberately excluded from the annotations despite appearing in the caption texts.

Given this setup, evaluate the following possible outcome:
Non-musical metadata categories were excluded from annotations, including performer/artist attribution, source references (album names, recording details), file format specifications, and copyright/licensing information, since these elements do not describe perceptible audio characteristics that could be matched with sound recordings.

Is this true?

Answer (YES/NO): NO